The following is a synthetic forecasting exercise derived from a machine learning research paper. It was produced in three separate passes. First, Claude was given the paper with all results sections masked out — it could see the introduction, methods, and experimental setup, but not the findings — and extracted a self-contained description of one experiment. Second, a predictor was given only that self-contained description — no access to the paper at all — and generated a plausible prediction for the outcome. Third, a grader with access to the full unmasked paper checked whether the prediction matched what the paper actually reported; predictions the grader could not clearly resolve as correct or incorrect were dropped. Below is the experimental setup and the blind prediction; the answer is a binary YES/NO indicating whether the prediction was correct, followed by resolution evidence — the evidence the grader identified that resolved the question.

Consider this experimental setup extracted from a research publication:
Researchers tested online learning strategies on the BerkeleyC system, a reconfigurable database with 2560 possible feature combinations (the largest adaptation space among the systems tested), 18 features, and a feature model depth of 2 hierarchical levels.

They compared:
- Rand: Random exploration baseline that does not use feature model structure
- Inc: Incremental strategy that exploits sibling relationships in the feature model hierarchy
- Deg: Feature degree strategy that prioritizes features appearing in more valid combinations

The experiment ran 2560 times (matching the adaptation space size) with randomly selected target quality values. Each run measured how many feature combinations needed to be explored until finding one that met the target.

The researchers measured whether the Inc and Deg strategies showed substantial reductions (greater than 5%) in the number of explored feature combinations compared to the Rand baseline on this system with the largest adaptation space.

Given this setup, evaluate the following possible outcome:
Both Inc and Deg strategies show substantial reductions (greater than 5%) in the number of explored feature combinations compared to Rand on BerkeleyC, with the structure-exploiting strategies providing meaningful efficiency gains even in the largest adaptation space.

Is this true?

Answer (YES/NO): NO